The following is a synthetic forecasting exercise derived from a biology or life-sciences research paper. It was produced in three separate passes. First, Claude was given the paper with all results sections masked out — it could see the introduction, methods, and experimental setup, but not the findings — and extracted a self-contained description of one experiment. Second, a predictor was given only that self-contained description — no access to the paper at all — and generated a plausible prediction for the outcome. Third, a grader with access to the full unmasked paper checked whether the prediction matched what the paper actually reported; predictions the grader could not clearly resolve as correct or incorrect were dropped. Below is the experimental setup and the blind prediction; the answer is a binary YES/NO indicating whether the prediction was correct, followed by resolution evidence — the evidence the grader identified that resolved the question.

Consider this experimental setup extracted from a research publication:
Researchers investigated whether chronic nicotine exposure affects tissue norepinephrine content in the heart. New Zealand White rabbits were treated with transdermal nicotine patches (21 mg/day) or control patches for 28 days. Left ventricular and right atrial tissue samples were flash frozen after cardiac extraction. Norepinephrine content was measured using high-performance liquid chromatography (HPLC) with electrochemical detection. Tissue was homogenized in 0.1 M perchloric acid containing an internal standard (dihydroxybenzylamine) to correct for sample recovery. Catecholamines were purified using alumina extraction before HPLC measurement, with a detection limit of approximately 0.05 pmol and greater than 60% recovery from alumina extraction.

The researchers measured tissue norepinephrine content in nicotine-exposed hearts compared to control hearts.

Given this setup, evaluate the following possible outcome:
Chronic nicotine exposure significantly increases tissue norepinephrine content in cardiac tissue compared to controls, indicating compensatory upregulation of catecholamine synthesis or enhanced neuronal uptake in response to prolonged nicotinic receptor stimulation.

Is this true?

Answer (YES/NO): NO